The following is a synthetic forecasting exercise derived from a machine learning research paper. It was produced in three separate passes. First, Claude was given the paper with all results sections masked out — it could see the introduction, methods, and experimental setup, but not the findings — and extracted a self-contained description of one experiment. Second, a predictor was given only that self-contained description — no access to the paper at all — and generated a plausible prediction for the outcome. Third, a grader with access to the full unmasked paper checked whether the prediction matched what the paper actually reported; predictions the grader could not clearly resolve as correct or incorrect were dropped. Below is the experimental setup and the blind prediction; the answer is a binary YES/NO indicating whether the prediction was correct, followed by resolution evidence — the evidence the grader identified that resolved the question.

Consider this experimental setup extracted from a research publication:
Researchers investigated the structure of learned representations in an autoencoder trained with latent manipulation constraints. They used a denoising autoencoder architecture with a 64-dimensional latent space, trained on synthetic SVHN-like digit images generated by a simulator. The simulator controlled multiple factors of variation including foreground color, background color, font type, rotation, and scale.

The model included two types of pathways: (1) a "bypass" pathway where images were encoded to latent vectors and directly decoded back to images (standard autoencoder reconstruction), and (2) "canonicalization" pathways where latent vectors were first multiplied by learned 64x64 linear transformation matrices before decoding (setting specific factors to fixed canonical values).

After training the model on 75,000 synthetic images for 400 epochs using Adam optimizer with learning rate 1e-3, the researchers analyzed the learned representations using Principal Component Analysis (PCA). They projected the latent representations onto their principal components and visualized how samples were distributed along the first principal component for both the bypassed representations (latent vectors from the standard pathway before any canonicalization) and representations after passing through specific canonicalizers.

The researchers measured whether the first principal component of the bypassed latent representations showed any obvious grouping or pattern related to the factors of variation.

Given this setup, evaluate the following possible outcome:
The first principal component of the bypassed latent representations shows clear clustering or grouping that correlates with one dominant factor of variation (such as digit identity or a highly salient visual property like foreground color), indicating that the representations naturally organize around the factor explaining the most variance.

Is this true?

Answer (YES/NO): NO